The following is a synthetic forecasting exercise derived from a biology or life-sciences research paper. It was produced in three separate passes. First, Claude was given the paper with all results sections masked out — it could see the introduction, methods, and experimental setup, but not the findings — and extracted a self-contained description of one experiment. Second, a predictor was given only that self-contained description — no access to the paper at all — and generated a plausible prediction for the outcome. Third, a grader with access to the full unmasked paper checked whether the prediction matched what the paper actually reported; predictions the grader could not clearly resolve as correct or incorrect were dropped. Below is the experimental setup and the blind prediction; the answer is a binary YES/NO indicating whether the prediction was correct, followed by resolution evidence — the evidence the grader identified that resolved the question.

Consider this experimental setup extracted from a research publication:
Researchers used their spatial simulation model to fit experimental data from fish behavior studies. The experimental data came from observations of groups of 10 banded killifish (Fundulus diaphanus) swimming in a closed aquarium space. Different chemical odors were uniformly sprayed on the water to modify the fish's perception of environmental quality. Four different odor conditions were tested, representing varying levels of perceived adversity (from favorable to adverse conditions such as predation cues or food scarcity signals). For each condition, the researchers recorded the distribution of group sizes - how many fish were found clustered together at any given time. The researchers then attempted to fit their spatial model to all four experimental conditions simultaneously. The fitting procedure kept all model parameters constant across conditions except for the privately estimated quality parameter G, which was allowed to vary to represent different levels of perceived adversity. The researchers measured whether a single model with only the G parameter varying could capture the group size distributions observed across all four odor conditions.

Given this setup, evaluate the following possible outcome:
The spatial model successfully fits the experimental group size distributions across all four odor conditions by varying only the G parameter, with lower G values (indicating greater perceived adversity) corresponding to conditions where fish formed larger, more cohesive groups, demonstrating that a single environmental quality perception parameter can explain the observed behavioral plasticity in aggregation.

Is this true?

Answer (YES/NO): YES